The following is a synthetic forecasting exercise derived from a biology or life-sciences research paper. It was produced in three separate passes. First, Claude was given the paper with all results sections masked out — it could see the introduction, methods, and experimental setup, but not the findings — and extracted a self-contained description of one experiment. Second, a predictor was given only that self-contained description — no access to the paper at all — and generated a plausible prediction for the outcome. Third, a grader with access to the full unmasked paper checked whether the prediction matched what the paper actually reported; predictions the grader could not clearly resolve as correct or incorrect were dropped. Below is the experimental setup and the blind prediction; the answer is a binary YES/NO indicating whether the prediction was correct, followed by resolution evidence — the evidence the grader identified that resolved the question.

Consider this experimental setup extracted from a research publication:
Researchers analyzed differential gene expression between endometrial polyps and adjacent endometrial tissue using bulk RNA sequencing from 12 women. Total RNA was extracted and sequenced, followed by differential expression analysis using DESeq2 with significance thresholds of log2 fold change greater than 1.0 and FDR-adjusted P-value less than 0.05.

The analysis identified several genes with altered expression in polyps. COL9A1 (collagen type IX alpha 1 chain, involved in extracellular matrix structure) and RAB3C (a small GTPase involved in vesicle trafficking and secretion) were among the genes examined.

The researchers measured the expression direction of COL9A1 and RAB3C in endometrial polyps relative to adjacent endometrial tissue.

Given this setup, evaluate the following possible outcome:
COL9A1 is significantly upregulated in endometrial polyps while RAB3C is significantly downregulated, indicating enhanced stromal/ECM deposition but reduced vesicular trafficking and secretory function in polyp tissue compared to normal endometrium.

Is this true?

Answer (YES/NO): NO